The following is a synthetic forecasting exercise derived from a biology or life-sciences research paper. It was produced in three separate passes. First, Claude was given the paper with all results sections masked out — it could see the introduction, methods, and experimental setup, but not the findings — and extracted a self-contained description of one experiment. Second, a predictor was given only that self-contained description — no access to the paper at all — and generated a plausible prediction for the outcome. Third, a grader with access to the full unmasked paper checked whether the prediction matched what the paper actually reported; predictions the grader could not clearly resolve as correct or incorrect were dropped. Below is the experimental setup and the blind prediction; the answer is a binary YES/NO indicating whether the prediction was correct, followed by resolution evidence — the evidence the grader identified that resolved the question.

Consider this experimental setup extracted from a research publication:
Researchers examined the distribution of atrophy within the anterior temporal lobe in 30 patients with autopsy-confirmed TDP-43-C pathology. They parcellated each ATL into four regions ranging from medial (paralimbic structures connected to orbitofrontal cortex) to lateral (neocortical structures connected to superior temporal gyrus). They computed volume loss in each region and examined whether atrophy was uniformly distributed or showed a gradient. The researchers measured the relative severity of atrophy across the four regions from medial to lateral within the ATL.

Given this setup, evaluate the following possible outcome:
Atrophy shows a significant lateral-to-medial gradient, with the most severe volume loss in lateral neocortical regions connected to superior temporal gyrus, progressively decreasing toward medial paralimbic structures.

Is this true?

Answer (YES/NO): NO